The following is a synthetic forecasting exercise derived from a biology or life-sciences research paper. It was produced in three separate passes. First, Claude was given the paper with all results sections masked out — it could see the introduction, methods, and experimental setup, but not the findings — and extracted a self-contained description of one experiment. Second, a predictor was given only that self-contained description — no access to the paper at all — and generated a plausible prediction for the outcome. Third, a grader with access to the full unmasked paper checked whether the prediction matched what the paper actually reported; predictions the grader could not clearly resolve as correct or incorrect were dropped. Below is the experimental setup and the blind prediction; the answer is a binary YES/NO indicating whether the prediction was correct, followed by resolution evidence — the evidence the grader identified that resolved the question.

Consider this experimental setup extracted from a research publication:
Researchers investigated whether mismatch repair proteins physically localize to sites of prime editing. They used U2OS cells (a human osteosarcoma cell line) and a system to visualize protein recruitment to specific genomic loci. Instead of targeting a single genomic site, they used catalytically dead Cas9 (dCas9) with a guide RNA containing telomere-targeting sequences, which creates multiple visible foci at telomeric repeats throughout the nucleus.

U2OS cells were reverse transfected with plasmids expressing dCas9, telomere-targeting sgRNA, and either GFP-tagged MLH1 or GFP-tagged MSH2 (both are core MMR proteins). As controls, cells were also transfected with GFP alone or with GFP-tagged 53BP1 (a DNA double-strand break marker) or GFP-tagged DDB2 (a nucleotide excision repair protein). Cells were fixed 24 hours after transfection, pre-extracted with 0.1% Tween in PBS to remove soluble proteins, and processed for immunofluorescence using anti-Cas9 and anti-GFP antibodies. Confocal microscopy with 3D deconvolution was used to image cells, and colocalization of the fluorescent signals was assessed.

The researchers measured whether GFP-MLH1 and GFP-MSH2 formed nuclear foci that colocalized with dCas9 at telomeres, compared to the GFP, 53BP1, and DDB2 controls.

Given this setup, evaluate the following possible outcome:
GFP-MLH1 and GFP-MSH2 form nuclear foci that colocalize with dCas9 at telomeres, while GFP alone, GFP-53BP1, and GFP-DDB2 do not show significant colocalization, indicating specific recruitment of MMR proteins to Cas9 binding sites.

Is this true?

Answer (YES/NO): NO